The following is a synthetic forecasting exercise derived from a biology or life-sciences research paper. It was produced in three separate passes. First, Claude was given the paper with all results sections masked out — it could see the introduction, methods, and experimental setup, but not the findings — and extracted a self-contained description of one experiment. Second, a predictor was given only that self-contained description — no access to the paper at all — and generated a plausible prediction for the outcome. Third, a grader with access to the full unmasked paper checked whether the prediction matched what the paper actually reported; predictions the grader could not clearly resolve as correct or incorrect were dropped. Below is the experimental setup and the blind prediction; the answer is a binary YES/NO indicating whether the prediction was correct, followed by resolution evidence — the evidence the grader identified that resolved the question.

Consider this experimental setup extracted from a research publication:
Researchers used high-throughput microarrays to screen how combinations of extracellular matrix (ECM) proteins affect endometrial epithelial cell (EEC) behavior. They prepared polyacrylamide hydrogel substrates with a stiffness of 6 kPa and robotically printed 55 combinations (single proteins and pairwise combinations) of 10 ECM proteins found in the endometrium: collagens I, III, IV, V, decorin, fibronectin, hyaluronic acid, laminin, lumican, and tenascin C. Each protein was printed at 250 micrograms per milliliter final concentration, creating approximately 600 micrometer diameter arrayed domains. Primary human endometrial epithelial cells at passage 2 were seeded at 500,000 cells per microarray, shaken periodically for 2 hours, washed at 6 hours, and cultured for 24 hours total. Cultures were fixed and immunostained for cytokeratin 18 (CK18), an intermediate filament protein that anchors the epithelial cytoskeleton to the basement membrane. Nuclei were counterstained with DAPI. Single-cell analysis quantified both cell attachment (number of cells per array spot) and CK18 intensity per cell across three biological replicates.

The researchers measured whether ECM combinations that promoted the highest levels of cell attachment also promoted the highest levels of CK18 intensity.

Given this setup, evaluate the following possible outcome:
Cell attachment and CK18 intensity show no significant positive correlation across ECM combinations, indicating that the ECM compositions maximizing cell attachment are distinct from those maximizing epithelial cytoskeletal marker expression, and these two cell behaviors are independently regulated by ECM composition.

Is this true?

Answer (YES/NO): YES